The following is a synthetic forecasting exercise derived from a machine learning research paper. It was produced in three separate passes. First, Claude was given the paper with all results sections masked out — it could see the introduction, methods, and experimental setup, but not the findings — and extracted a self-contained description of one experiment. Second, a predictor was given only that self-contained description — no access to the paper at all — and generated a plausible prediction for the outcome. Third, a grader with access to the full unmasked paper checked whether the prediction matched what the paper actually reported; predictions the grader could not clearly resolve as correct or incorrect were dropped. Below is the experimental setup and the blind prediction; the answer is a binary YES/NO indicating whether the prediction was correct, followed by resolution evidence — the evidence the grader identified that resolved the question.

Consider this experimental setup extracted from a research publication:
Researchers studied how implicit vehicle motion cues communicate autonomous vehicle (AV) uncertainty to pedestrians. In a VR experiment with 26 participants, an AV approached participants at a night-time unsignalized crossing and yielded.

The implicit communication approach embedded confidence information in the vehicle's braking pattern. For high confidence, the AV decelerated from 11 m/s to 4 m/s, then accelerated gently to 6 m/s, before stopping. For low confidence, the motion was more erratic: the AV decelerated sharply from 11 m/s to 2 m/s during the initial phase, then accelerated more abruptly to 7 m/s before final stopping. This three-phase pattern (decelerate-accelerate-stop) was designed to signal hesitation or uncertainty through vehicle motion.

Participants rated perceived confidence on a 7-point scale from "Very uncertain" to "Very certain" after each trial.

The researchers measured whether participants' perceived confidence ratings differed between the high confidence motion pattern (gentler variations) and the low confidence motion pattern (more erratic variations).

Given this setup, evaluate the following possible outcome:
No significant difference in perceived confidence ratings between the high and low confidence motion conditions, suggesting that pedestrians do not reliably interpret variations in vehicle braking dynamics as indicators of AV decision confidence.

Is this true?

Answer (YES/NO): NO